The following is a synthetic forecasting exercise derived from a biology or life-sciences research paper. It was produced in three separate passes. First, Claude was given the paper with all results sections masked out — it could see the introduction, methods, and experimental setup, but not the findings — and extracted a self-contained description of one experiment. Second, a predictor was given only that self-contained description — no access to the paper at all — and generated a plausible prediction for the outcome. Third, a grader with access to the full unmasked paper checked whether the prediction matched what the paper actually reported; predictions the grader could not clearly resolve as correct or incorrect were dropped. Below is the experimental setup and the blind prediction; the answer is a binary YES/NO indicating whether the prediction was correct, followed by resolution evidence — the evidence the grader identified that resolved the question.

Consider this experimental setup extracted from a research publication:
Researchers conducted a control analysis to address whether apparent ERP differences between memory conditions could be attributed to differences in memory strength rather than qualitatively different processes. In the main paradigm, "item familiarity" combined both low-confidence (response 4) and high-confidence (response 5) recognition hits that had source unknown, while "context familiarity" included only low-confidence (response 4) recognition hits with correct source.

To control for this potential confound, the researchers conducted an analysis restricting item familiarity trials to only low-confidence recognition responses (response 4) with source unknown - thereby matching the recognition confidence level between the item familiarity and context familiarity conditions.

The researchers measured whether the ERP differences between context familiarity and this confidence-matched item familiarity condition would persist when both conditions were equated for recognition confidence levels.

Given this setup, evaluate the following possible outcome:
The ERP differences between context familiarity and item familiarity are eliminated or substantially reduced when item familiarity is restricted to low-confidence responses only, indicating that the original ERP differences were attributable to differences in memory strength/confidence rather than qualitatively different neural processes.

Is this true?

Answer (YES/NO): NO